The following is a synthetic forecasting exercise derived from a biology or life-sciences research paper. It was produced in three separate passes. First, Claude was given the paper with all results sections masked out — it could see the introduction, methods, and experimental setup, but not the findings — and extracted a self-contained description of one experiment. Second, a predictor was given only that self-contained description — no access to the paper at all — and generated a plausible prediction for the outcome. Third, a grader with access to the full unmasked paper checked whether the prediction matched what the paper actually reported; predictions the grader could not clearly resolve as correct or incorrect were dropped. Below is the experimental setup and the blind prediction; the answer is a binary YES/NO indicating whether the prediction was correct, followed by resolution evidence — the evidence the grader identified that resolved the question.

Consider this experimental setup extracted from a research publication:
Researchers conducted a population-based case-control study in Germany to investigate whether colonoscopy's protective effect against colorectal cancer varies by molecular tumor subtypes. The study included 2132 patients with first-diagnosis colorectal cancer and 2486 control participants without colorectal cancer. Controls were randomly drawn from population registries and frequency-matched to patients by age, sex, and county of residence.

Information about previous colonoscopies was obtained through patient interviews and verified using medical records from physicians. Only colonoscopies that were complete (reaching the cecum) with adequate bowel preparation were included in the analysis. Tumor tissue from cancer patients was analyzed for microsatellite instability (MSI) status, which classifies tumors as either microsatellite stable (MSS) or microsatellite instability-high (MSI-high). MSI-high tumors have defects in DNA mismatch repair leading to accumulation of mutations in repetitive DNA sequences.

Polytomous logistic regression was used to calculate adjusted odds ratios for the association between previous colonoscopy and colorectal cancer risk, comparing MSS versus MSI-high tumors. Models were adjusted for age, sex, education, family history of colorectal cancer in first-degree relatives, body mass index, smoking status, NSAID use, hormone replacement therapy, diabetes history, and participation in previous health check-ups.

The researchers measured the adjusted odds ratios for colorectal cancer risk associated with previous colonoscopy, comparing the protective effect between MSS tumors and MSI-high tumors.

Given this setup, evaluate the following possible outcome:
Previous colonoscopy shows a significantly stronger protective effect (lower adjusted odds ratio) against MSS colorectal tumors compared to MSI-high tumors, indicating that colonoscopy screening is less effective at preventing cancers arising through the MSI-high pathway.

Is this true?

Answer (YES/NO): YES